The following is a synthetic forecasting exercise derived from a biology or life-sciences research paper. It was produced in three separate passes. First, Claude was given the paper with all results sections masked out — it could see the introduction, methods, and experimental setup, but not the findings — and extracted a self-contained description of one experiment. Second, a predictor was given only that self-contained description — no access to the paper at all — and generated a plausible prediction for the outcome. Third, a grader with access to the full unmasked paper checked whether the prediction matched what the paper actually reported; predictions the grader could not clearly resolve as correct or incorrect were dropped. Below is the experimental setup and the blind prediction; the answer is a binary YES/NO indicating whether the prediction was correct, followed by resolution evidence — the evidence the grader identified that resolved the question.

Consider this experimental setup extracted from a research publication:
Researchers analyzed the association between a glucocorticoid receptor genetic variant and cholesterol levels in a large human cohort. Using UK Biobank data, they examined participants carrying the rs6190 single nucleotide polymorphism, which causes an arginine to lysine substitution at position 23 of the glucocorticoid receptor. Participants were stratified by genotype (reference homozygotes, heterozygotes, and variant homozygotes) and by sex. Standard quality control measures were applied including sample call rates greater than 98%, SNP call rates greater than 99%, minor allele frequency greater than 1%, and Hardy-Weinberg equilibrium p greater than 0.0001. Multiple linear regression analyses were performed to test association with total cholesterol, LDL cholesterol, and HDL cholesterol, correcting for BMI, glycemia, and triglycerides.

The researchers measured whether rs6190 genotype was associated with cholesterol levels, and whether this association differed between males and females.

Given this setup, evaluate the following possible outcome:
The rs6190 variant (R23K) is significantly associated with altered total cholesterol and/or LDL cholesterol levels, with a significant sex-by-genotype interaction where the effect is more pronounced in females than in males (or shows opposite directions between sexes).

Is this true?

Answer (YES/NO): YES